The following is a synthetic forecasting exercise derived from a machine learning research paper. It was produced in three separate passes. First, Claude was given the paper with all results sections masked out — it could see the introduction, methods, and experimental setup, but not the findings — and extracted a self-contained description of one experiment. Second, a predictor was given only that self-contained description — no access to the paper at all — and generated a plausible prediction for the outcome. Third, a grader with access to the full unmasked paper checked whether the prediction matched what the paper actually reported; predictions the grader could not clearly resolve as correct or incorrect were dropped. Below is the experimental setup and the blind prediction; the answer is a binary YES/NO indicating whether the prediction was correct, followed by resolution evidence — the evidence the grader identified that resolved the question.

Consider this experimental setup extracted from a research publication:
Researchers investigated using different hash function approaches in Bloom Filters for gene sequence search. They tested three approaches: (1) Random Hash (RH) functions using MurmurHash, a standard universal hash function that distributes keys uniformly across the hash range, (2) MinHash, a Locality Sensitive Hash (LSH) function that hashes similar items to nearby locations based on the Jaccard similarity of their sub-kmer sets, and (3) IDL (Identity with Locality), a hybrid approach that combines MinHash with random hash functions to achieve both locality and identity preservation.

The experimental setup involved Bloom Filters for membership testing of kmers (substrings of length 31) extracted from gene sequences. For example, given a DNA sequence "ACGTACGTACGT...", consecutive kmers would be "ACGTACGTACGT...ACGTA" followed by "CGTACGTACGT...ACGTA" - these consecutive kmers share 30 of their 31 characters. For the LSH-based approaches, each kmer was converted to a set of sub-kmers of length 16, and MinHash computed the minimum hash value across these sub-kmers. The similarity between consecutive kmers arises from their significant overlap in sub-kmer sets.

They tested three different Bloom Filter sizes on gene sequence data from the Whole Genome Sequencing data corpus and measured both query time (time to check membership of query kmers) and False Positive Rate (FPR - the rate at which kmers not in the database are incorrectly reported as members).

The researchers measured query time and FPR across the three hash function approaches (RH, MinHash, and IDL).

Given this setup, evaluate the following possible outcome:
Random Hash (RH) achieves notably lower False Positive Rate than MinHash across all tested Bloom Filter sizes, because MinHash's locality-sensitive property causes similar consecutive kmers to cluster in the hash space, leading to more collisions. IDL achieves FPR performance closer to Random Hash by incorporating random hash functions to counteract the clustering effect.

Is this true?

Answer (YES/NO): YES